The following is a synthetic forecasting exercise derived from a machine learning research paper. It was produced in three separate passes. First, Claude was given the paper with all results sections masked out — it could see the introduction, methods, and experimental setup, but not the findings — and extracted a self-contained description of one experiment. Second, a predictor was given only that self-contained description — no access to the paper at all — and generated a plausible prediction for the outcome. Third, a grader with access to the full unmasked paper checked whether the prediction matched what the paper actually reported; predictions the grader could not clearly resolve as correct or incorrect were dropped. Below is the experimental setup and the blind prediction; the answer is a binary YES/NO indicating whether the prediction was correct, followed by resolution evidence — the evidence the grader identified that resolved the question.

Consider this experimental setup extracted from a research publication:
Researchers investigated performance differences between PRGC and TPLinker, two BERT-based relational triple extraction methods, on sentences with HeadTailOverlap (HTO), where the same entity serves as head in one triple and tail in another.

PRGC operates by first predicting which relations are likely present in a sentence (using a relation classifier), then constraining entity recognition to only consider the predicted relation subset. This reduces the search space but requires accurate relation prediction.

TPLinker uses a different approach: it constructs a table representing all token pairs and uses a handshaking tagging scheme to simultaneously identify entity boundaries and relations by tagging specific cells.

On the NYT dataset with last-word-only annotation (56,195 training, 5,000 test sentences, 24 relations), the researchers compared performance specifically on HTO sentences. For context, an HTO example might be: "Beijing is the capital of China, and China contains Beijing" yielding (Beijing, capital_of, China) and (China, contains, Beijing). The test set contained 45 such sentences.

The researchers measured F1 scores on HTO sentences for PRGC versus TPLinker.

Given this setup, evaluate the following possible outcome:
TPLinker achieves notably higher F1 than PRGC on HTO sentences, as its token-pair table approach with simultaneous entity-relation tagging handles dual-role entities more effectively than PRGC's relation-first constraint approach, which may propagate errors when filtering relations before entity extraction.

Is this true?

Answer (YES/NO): YES